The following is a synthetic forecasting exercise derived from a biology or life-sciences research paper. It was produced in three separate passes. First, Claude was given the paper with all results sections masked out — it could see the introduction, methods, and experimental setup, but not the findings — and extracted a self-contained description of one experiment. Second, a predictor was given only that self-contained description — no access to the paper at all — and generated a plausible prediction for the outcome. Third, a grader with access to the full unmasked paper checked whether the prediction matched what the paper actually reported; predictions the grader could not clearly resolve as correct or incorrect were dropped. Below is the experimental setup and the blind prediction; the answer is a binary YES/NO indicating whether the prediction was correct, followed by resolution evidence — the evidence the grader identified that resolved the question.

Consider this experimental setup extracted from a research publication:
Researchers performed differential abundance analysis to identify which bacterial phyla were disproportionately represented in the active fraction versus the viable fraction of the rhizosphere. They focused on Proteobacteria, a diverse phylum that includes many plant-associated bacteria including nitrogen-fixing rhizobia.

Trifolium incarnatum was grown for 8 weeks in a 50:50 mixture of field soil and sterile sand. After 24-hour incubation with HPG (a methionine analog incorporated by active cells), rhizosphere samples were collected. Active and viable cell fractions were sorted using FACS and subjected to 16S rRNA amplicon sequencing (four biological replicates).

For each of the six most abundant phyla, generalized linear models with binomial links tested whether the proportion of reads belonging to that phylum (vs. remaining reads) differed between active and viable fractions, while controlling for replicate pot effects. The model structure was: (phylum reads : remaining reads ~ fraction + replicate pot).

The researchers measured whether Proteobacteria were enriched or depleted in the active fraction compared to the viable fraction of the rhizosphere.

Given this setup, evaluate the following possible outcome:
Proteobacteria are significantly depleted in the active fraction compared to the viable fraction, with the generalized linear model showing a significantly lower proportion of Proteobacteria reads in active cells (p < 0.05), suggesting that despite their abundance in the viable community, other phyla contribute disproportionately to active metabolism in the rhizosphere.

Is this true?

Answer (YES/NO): YES